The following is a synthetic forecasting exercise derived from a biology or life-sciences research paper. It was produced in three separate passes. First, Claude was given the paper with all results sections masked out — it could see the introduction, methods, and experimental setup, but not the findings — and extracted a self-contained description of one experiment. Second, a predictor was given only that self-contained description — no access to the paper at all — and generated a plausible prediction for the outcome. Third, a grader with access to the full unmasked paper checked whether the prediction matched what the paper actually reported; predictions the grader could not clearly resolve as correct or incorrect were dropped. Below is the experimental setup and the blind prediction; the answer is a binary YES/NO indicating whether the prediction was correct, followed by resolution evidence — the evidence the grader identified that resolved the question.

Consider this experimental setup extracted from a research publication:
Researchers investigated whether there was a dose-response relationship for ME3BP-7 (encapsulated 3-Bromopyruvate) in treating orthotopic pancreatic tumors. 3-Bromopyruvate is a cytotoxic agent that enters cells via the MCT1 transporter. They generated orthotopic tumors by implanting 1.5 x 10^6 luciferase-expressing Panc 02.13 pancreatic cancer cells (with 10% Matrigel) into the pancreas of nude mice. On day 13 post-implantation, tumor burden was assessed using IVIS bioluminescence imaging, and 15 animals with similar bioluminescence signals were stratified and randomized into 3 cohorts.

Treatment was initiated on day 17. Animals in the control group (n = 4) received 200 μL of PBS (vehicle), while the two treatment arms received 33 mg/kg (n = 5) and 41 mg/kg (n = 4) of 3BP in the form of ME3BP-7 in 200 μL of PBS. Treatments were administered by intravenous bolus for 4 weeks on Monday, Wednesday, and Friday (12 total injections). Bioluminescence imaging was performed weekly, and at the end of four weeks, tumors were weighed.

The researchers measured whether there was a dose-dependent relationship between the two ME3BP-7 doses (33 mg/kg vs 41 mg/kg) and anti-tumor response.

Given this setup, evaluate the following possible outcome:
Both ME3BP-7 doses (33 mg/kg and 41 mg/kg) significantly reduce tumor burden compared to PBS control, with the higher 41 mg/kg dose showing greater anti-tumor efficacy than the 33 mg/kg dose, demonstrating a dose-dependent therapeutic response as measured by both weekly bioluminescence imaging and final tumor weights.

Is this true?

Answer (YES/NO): NO